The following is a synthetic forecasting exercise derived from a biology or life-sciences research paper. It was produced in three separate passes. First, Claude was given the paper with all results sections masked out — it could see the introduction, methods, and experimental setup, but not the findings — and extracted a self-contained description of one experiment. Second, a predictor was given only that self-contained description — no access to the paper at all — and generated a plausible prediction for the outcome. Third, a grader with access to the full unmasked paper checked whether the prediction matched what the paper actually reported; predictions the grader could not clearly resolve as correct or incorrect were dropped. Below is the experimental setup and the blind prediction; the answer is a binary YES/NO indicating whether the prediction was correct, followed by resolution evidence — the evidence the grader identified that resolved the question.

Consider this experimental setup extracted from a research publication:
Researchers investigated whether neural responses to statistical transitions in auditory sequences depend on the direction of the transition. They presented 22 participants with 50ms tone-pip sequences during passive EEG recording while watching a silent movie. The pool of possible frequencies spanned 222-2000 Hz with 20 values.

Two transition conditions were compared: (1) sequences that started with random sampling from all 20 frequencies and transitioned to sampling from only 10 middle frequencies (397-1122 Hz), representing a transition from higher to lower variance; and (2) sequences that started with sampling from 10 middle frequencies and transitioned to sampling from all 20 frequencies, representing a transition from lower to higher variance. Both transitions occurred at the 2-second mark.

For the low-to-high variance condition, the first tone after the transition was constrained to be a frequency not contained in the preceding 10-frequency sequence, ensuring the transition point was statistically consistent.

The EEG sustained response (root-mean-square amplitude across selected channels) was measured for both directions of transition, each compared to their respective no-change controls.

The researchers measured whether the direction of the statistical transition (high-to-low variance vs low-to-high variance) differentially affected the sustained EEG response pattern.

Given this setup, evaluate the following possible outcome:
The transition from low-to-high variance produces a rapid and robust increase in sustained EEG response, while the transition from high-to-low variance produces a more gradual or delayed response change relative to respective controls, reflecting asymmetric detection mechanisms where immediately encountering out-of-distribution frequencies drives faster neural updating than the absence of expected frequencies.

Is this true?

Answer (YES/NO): NO